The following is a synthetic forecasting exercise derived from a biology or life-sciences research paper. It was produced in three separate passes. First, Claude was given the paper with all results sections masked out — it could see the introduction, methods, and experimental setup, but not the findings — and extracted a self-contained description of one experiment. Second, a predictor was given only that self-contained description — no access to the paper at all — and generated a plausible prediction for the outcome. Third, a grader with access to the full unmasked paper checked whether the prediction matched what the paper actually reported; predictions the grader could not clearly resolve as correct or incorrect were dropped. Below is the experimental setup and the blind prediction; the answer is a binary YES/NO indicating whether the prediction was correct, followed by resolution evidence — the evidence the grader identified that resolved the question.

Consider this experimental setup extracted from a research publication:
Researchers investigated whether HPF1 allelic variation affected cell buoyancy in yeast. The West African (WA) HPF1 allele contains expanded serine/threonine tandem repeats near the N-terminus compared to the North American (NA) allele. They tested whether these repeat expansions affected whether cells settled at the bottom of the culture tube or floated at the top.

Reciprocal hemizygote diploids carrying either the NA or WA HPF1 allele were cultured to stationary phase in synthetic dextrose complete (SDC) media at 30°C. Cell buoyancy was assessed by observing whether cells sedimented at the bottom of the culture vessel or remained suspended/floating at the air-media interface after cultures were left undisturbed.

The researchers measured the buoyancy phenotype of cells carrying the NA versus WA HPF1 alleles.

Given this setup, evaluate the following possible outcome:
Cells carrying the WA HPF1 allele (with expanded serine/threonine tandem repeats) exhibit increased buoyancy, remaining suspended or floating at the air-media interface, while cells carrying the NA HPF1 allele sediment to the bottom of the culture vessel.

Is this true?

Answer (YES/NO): YES